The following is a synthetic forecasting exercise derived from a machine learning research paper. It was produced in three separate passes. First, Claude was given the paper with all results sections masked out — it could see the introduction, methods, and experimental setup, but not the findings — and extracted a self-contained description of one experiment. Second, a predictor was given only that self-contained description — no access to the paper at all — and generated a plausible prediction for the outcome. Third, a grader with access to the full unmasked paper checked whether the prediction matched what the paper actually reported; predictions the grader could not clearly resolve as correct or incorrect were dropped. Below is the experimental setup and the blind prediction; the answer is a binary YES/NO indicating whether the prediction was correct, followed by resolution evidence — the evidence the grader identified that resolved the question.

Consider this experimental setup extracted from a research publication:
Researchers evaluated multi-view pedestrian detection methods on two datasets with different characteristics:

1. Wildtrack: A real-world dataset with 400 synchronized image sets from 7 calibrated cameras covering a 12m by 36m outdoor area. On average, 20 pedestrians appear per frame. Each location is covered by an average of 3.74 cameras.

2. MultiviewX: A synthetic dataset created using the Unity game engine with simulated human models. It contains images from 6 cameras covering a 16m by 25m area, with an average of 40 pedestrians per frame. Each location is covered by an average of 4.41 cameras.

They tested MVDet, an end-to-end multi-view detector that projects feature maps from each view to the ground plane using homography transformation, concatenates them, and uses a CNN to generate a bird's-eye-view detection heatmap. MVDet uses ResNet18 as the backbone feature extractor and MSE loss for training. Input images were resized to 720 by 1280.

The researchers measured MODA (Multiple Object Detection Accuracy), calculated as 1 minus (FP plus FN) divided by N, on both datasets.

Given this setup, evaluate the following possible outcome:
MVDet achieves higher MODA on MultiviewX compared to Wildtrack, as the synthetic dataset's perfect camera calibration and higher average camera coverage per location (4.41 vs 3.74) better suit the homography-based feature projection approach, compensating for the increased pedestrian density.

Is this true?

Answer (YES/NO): NO